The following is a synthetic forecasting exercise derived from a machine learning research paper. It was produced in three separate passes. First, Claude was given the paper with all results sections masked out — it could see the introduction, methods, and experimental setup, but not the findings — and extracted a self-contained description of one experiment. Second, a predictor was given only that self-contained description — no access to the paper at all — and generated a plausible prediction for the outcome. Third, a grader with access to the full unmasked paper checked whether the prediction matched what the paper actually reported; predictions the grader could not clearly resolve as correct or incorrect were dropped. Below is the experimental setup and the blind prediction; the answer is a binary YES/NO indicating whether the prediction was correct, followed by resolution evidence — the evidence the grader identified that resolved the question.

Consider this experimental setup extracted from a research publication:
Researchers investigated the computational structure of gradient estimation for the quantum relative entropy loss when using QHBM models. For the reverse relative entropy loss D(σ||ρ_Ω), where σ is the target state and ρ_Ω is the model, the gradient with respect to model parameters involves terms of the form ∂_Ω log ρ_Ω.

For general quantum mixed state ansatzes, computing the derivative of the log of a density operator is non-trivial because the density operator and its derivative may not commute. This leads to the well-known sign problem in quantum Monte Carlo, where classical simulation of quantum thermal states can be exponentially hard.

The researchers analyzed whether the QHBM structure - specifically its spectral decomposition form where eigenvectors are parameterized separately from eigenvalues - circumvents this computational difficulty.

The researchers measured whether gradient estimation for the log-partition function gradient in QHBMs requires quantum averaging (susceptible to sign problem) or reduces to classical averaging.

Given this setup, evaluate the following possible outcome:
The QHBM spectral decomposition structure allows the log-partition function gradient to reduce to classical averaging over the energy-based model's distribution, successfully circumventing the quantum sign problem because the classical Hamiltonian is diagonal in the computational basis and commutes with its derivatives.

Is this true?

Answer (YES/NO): YES